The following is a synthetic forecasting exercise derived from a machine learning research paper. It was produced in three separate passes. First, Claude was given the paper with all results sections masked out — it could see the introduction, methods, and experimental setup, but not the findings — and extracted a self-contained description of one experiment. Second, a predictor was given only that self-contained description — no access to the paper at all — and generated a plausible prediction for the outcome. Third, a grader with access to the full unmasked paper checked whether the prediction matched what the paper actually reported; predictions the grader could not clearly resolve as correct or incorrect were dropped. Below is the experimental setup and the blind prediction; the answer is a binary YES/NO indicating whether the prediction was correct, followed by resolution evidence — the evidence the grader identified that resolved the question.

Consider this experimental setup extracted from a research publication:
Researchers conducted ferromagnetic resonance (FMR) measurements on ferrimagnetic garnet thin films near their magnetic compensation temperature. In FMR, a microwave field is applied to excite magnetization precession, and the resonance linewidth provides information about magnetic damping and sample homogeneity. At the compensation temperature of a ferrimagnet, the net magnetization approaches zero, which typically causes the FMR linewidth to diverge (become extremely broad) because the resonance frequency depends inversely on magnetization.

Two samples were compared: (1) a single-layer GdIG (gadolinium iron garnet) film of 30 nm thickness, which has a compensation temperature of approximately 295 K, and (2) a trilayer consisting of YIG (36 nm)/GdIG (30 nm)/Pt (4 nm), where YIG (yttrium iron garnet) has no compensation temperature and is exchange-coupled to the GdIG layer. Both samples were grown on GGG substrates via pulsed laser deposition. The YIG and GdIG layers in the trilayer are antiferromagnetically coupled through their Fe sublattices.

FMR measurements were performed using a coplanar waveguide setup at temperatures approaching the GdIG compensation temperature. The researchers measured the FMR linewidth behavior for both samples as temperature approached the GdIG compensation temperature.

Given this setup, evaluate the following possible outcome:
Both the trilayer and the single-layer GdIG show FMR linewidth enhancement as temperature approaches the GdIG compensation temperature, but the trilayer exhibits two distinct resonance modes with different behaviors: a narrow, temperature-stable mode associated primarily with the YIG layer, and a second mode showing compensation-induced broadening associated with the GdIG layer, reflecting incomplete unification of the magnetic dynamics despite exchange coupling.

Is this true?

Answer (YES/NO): NO